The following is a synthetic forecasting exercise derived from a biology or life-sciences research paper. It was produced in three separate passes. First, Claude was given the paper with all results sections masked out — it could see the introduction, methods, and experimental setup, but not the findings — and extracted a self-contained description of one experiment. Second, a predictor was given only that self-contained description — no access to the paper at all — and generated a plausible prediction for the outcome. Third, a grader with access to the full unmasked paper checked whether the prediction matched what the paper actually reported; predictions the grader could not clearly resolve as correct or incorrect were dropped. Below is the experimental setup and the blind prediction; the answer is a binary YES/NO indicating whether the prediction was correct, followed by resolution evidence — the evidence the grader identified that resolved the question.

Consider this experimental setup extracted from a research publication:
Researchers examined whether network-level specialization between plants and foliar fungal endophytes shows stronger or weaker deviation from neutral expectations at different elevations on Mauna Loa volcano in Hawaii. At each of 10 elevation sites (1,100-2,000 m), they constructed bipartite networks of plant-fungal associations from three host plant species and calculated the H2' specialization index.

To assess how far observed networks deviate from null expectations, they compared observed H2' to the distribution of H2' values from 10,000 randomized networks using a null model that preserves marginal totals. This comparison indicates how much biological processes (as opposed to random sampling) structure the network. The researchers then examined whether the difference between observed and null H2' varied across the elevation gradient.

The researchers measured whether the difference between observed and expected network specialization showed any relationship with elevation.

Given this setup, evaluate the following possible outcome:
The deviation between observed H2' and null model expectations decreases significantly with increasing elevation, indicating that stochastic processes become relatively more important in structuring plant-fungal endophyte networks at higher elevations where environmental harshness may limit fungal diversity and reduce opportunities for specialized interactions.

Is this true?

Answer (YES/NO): NO